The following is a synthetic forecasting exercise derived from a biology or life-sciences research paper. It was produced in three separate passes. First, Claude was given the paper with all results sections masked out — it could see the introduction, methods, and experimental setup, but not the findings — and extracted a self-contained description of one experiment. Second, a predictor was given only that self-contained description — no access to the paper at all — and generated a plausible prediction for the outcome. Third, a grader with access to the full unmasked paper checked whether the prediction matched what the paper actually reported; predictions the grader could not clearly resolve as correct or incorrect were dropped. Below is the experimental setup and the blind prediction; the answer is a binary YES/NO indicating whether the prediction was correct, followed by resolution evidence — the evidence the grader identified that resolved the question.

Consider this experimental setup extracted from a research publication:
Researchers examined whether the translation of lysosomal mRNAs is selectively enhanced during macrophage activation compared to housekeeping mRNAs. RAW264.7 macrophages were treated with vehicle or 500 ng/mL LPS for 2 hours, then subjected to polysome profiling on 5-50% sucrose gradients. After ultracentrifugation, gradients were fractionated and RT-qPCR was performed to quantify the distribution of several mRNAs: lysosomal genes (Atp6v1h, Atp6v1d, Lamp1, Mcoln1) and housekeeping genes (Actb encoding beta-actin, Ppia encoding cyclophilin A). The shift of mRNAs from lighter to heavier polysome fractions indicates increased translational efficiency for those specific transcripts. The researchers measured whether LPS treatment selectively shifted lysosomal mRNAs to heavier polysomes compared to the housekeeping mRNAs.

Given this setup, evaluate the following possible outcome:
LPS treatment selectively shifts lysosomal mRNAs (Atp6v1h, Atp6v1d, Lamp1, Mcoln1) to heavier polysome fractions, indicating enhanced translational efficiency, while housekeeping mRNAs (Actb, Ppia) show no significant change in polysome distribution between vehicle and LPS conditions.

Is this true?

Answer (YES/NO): NO